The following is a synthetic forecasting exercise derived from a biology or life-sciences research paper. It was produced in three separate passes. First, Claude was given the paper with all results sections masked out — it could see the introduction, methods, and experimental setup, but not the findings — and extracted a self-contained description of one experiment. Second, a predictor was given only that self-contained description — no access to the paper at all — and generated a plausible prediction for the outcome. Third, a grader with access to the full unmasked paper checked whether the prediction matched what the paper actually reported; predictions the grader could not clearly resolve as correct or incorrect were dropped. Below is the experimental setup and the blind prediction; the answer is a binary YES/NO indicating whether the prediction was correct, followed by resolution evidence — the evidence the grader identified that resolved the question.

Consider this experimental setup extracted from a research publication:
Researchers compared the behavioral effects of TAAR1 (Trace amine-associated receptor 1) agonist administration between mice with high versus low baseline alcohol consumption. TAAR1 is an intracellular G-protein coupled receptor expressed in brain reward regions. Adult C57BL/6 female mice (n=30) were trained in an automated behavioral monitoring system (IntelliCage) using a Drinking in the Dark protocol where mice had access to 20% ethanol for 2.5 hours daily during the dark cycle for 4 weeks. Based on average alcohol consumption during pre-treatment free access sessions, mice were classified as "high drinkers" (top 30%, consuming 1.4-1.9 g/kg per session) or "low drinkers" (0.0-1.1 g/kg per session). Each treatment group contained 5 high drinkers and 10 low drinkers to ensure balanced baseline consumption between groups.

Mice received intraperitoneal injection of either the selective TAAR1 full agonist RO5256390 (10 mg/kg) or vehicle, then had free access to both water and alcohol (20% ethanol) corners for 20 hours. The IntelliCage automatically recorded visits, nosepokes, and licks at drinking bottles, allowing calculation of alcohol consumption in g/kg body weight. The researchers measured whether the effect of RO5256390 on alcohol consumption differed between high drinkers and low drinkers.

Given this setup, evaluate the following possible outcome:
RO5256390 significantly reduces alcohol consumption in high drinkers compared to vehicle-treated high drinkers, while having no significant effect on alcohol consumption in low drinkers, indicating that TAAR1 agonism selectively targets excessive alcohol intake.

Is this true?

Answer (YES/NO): YES